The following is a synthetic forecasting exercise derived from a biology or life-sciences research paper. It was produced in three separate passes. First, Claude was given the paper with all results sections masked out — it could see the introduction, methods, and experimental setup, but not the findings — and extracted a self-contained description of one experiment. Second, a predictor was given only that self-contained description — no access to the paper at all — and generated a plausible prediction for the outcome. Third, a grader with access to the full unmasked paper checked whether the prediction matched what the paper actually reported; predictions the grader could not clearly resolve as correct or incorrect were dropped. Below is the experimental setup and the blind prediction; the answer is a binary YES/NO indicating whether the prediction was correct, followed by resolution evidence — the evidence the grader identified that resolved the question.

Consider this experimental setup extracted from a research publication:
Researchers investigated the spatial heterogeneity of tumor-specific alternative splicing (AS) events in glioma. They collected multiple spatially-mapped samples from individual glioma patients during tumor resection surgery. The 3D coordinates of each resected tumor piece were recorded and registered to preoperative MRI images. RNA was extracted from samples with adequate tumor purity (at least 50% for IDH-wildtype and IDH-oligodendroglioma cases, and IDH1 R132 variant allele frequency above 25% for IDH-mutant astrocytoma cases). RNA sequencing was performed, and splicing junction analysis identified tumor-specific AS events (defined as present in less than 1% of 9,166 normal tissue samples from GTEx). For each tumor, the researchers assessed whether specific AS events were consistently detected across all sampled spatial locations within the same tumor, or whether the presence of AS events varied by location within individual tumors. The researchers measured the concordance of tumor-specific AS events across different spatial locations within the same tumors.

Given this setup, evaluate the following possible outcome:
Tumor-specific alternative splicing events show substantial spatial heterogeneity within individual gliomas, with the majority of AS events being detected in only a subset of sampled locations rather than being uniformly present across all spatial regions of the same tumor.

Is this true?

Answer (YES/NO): YES